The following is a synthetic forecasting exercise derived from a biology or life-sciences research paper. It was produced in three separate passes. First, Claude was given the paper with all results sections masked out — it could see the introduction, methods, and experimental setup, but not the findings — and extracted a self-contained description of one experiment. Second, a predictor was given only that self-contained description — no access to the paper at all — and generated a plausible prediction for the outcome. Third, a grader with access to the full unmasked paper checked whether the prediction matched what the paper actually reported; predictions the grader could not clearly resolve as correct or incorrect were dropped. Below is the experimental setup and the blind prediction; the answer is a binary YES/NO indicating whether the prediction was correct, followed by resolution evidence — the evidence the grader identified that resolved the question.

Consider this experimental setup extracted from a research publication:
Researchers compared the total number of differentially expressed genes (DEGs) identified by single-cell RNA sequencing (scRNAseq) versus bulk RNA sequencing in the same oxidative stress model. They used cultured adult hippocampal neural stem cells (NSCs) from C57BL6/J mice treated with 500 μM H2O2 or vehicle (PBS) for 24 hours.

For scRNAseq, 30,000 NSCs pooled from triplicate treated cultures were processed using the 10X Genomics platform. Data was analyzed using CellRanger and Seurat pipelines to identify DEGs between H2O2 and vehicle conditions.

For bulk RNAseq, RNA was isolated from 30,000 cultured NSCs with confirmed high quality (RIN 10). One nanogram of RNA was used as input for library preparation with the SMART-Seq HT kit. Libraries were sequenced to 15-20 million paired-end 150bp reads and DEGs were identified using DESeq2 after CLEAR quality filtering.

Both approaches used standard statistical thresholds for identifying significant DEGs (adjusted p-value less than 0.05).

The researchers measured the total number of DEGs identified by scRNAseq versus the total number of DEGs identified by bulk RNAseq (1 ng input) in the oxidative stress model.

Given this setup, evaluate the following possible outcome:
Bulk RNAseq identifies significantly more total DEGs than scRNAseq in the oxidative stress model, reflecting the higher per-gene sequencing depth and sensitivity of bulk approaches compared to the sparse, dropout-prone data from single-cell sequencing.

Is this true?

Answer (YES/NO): YES